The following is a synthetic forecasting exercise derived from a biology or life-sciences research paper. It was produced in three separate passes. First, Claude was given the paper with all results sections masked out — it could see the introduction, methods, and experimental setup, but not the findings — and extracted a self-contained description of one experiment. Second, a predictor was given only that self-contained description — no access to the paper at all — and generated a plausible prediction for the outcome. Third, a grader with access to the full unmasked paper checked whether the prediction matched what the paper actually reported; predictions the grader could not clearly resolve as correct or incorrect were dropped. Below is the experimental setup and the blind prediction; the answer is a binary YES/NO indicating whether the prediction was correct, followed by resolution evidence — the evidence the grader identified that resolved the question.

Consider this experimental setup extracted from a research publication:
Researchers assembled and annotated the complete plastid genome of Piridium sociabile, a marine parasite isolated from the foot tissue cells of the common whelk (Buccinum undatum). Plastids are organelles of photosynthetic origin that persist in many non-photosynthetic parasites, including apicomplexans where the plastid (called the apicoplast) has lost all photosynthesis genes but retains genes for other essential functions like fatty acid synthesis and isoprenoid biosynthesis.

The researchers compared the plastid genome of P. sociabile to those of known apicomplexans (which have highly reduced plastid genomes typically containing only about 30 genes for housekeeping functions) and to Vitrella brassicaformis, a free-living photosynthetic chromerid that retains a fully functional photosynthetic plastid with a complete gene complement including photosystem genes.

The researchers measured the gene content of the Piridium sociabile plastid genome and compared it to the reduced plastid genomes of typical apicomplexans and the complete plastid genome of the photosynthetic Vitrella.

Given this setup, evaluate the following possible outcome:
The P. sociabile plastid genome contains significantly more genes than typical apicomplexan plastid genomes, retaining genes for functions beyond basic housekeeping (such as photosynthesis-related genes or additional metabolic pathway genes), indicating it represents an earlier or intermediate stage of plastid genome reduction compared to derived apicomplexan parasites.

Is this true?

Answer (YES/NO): NO